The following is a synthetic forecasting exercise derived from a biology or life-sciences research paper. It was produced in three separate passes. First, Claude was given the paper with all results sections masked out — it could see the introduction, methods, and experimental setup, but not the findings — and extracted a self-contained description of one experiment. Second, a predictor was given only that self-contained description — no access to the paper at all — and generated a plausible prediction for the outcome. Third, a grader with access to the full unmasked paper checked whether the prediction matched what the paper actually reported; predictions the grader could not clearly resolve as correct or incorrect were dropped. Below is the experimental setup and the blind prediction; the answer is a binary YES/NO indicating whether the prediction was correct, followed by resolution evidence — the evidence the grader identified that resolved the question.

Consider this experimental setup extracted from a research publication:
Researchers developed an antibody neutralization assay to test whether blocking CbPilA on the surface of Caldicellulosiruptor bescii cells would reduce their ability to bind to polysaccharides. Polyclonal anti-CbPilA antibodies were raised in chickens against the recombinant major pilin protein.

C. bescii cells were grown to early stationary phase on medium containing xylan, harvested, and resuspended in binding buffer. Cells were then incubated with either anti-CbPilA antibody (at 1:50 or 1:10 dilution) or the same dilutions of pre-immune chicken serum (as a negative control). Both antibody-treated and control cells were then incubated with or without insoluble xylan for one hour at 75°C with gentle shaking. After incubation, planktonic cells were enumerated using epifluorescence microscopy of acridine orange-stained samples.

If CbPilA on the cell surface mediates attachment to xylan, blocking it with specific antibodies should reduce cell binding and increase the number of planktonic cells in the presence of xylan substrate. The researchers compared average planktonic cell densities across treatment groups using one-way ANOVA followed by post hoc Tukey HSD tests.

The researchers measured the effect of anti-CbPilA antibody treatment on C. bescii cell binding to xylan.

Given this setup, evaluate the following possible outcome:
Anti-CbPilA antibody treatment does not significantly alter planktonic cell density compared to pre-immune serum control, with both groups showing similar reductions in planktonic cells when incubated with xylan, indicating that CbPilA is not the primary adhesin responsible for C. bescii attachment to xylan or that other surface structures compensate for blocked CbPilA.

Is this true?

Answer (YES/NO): NO